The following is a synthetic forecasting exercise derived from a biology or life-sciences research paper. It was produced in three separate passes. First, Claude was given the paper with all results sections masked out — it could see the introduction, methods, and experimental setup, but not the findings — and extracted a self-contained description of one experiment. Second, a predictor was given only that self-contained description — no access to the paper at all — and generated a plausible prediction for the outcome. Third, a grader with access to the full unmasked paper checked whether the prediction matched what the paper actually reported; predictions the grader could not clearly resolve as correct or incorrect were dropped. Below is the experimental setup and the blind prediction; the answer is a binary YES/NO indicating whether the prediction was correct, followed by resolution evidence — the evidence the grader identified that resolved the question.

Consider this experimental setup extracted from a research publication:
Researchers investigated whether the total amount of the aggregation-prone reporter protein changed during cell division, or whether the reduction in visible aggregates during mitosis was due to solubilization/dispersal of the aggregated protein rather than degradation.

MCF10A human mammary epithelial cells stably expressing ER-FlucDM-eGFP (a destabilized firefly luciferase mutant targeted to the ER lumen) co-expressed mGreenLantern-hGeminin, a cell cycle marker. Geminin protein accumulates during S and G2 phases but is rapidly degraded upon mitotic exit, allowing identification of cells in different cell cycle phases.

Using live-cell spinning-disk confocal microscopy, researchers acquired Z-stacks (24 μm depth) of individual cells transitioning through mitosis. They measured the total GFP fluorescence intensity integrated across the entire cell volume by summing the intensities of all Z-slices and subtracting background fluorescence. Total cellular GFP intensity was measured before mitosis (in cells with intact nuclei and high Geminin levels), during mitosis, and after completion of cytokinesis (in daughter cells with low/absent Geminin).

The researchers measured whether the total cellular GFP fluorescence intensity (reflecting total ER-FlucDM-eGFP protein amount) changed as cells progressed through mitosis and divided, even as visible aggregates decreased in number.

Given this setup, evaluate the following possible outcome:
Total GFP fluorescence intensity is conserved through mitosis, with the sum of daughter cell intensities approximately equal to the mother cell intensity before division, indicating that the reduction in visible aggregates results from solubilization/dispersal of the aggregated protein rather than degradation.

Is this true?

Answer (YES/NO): YES